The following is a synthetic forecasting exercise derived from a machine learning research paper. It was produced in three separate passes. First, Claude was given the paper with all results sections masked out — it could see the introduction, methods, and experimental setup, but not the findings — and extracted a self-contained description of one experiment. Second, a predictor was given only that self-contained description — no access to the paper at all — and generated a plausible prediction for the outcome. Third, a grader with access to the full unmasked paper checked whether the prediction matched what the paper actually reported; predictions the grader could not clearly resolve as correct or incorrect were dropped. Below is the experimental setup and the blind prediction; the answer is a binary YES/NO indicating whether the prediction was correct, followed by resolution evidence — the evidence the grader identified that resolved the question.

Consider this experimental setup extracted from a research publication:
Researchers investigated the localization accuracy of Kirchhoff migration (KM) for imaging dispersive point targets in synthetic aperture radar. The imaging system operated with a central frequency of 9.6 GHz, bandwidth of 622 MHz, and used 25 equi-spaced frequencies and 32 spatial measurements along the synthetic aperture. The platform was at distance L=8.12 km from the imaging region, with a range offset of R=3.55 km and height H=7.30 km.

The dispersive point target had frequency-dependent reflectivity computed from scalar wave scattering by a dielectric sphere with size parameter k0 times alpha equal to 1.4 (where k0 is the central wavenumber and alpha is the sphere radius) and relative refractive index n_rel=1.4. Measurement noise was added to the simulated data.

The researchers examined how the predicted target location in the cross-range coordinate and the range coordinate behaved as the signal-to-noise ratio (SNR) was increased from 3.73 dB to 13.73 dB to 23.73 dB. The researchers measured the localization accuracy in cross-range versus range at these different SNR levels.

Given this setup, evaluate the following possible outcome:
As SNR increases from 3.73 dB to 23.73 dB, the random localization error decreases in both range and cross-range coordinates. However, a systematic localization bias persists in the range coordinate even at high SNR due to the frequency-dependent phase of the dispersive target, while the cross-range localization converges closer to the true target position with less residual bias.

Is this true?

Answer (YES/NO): NO